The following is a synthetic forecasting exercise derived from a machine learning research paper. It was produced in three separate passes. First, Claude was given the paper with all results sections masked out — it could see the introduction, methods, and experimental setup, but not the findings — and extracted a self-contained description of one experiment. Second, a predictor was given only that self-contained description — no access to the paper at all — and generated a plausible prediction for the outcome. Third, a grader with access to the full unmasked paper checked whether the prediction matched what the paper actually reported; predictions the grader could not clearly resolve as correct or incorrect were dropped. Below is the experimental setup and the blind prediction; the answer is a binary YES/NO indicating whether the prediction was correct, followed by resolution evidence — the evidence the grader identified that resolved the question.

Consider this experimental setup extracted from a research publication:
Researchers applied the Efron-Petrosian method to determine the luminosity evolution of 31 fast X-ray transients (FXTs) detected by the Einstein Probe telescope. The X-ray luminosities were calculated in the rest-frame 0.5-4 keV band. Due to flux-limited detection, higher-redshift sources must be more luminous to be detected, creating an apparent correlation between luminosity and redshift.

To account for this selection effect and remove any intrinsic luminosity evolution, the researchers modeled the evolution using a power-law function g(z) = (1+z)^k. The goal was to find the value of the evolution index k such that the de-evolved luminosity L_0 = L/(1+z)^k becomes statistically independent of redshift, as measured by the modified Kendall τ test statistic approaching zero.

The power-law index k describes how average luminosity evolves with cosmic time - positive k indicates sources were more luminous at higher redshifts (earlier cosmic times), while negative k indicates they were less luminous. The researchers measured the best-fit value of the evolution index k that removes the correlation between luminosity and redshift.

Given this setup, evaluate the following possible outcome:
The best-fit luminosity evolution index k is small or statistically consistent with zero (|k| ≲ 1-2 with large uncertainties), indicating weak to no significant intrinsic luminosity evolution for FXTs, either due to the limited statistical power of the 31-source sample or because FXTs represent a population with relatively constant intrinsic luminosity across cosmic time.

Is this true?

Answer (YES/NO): NO